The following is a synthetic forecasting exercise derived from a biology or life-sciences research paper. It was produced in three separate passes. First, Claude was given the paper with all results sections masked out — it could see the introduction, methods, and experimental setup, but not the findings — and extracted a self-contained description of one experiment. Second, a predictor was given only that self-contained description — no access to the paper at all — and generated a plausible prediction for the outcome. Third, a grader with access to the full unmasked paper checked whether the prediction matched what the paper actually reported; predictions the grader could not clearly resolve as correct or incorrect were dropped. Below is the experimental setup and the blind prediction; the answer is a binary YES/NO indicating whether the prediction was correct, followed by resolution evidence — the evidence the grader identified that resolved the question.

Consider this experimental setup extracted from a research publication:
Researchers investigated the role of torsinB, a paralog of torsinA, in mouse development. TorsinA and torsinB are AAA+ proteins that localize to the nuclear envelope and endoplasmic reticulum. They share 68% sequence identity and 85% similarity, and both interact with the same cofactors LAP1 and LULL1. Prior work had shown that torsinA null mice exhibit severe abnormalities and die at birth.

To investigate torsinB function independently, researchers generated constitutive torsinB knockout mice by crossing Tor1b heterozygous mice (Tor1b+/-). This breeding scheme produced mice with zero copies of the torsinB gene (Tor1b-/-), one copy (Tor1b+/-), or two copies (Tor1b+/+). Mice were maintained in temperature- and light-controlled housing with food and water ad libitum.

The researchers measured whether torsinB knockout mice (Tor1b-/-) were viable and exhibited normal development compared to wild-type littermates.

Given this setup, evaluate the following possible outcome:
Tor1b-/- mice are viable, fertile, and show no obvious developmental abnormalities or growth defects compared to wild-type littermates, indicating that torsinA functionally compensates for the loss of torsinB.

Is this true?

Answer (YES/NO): YES